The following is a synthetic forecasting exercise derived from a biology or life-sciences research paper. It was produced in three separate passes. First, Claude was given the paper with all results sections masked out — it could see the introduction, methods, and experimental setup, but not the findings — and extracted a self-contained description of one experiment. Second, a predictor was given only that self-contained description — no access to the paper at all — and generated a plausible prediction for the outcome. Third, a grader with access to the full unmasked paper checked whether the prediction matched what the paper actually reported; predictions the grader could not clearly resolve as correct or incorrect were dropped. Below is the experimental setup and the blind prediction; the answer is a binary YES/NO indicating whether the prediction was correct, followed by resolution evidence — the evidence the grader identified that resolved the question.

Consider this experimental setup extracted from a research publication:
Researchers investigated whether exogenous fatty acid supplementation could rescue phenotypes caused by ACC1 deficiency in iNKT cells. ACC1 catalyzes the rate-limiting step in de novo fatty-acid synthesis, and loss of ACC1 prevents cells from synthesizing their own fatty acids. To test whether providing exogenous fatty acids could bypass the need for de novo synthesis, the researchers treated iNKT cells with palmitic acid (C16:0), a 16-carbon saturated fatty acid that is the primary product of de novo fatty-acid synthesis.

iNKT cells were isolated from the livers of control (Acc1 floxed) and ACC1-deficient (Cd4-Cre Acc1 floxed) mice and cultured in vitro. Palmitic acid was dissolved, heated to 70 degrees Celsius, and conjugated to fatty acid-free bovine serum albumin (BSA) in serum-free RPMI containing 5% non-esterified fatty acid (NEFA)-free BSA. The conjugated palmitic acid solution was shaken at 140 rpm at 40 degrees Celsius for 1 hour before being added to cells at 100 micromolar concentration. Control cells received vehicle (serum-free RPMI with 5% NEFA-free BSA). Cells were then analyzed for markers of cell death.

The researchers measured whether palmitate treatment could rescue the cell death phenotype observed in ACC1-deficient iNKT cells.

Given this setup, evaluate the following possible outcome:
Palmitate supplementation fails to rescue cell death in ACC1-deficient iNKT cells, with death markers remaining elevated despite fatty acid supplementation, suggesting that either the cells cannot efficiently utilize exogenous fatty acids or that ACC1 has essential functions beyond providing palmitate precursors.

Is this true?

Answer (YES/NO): NO